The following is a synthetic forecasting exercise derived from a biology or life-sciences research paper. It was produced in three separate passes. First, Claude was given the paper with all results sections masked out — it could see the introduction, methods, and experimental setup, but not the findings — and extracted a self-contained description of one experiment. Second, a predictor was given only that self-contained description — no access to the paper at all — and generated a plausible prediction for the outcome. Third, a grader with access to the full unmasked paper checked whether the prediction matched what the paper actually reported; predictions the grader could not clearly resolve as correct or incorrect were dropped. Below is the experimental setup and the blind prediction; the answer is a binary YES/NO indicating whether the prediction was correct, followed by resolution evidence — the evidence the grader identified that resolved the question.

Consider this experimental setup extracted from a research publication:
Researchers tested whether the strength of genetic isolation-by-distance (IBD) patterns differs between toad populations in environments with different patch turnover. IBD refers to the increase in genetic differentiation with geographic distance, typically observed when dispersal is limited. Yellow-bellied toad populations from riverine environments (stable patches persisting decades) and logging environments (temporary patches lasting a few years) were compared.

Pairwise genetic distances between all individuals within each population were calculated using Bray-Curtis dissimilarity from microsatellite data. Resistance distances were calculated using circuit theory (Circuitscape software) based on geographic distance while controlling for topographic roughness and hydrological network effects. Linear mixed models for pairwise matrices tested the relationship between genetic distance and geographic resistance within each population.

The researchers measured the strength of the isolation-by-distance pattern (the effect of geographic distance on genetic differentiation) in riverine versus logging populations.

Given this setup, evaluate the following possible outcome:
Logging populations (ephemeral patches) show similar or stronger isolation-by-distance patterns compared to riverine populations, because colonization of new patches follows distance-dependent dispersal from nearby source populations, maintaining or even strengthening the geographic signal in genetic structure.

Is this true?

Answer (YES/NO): NO